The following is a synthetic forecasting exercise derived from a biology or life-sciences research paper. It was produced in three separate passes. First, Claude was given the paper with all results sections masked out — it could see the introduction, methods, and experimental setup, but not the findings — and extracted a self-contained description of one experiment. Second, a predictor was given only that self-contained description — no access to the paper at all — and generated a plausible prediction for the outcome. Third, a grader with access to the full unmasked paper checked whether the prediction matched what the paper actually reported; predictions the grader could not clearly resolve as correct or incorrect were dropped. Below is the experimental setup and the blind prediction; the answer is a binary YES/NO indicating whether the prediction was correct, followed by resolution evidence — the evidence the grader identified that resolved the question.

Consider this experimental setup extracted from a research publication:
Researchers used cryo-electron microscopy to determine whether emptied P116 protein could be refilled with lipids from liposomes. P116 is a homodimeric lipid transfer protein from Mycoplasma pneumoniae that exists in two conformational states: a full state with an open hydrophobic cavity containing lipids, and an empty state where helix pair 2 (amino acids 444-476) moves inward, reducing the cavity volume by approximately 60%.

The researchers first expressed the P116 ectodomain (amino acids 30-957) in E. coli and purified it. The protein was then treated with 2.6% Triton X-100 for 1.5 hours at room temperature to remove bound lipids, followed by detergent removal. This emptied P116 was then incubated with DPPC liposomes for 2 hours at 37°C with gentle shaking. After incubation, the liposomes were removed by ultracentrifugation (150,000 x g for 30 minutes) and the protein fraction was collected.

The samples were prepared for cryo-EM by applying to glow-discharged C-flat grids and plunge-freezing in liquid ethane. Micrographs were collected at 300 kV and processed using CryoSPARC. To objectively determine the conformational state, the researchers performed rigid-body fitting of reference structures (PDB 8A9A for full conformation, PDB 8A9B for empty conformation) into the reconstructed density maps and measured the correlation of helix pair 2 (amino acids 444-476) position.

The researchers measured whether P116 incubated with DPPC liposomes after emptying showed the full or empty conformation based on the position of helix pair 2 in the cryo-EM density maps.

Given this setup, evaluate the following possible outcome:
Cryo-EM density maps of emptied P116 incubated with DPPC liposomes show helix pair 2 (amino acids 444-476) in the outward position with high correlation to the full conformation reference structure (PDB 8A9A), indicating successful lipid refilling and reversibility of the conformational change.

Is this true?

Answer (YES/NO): YES